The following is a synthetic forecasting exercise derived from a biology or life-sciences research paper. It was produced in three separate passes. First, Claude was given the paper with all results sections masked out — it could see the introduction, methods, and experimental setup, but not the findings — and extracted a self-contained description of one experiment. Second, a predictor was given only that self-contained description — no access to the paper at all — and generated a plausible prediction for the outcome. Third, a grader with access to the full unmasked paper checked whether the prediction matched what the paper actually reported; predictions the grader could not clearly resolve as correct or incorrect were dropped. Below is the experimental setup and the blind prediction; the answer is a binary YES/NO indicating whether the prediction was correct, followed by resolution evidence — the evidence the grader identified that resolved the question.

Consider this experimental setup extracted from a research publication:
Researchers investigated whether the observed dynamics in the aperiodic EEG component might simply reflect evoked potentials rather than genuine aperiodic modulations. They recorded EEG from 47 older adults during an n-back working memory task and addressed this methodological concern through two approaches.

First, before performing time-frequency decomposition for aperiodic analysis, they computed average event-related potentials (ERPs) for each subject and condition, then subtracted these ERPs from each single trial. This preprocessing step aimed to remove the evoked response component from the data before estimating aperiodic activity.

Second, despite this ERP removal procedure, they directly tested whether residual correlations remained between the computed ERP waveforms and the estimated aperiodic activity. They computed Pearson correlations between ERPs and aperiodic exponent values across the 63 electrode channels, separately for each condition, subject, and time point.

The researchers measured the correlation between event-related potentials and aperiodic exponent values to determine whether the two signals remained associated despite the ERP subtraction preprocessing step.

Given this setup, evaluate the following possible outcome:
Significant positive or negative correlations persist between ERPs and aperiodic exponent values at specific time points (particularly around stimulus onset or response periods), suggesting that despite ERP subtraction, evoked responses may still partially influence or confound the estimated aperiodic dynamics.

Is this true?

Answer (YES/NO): NO